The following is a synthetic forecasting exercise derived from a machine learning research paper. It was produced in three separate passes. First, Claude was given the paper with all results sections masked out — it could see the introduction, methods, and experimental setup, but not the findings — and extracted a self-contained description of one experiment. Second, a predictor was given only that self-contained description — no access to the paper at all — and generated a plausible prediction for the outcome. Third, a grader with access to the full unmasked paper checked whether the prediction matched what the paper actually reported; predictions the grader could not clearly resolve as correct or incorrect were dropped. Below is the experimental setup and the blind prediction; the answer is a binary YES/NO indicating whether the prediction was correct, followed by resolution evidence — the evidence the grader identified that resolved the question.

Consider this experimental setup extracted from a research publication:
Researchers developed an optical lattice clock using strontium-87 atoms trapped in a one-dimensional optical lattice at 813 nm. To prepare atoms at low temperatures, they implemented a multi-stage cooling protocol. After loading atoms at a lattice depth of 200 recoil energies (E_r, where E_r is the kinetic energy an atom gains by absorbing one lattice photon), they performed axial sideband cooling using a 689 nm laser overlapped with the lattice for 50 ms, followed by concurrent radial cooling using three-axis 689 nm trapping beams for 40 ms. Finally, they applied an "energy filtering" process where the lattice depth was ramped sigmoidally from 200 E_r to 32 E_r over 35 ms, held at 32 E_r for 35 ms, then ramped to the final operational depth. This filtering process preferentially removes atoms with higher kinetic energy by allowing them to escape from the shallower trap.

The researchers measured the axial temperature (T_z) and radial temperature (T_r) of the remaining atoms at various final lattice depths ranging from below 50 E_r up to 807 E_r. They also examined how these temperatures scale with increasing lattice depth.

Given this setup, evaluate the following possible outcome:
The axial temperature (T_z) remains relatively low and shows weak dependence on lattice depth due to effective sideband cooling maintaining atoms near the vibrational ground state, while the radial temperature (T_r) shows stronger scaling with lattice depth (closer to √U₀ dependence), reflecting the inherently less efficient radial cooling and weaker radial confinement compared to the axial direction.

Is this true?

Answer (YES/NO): NO